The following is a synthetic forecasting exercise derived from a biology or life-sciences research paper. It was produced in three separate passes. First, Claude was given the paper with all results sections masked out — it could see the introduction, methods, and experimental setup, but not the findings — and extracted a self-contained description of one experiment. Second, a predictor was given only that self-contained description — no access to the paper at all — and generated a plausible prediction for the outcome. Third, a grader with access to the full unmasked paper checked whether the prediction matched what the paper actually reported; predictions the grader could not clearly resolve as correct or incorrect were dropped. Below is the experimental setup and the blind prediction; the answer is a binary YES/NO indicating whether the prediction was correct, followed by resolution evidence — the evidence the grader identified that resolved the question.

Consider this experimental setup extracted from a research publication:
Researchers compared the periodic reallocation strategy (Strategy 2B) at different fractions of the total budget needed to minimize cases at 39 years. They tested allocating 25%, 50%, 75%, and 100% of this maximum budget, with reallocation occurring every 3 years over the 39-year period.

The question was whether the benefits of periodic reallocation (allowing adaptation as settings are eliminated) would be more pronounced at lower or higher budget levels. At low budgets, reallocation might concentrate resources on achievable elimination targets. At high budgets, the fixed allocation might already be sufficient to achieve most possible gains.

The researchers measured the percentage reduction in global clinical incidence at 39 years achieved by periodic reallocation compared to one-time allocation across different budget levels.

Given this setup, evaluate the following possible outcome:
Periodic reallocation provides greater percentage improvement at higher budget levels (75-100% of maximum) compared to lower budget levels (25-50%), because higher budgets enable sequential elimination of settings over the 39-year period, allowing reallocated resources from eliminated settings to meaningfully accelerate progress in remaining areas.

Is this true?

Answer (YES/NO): NO